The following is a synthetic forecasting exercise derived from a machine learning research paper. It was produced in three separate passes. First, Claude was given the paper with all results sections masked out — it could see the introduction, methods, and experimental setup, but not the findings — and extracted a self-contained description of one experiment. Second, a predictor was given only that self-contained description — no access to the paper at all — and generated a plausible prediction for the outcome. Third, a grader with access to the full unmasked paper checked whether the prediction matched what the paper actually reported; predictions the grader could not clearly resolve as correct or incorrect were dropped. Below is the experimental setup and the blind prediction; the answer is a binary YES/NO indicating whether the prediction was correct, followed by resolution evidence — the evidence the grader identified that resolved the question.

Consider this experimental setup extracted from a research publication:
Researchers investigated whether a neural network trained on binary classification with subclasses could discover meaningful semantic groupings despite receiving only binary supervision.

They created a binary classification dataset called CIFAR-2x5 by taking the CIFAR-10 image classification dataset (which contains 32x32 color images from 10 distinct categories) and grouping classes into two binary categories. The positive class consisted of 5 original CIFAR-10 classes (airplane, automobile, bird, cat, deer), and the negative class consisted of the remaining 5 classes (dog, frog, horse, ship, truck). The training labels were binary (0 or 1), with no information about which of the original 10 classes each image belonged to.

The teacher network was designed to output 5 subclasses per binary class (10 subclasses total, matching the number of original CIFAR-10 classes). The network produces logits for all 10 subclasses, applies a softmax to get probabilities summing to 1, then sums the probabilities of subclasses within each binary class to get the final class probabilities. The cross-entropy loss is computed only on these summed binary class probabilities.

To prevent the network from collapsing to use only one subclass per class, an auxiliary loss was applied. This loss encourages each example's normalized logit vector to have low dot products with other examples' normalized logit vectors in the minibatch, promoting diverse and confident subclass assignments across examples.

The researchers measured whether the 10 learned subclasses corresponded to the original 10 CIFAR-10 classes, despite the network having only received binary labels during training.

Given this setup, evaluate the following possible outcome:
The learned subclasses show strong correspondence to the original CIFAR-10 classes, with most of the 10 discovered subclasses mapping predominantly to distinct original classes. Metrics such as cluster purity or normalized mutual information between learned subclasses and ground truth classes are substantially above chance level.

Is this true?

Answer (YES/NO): YES